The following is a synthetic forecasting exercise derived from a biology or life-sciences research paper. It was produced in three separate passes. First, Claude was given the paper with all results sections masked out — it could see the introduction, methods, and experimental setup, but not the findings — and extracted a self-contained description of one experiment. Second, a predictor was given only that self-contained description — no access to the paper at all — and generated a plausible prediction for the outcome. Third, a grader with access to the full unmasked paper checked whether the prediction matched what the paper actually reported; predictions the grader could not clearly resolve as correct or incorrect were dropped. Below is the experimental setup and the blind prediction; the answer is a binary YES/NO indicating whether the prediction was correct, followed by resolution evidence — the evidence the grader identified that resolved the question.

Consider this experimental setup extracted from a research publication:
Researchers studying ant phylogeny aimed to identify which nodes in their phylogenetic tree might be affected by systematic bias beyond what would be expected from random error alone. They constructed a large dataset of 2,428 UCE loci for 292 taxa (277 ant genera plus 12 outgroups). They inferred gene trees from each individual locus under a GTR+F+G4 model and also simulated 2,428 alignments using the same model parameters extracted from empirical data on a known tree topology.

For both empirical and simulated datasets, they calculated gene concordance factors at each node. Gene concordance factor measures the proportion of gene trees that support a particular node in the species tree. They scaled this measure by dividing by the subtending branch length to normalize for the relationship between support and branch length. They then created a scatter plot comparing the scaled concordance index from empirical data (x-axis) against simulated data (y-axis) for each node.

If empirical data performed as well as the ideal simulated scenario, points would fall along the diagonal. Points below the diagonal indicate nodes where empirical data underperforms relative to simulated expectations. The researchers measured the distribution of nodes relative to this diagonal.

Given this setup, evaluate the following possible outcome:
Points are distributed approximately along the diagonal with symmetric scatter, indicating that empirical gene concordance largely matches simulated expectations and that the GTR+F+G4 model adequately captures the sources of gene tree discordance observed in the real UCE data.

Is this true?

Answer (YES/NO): NO